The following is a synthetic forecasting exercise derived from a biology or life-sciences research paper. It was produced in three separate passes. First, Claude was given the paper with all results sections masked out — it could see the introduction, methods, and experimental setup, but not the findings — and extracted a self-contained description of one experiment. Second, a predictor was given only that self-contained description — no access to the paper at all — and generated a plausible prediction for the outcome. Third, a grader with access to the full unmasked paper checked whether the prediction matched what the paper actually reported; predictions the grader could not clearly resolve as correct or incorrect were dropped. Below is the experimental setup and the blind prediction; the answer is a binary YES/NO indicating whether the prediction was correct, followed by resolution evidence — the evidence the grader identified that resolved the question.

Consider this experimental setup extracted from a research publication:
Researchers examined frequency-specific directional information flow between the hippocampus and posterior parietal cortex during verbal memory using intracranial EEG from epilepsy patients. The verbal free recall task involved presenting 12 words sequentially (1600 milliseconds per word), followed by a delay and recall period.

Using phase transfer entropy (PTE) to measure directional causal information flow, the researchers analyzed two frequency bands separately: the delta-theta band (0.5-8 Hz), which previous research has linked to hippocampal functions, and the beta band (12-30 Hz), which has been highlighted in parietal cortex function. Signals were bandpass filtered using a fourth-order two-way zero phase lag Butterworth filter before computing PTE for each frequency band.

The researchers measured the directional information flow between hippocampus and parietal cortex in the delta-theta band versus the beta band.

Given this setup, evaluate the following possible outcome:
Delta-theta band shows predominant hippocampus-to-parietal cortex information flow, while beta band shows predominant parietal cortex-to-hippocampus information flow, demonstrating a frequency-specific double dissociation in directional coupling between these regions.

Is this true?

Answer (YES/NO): YES